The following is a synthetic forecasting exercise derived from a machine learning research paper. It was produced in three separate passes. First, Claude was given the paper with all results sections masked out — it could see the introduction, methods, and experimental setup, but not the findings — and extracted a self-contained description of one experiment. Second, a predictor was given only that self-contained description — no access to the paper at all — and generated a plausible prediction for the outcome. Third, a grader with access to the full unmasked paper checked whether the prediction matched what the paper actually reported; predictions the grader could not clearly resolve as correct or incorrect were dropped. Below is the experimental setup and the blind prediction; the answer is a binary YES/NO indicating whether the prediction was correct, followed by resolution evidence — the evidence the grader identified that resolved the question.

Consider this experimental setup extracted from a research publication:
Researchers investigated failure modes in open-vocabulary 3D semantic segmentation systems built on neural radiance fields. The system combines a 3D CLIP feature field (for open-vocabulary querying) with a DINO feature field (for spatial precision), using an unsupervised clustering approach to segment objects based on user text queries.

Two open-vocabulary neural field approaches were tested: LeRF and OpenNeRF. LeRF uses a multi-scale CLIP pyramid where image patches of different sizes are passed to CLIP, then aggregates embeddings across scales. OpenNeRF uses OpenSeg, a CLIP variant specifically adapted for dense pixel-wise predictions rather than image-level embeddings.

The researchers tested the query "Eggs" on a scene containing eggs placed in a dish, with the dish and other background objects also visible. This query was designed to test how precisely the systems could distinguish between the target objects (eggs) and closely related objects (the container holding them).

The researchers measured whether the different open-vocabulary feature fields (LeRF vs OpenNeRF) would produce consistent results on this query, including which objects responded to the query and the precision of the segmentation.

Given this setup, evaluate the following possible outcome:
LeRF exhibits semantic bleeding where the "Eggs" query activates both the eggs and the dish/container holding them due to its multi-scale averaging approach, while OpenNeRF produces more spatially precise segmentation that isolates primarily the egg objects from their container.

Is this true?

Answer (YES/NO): NO